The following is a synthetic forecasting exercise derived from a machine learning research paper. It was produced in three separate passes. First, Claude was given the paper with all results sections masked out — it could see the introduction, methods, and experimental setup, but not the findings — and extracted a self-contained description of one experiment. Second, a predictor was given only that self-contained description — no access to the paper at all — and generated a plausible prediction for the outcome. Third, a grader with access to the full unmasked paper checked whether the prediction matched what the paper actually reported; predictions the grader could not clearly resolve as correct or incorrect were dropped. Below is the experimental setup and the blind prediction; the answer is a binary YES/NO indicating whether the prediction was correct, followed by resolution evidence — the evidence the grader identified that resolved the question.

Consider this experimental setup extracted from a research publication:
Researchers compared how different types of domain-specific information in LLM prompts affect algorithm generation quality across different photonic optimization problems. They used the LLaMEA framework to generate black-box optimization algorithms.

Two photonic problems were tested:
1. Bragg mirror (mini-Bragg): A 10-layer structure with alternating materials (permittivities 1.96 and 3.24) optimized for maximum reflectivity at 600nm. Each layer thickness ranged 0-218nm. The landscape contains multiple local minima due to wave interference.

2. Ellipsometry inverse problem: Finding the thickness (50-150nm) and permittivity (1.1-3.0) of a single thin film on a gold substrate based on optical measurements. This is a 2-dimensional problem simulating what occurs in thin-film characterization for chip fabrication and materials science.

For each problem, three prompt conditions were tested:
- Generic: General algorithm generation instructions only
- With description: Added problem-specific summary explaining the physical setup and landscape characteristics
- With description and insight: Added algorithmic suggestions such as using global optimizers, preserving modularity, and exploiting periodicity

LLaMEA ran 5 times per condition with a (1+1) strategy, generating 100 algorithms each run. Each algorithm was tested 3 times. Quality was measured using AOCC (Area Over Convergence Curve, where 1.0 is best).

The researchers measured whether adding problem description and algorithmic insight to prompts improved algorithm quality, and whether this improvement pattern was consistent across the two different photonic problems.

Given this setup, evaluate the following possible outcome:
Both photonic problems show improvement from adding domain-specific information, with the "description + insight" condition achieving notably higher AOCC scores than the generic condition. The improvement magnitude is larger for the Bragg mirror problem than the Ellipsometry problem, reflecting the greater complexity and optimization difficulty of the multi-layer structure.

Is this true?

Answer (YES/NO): NO